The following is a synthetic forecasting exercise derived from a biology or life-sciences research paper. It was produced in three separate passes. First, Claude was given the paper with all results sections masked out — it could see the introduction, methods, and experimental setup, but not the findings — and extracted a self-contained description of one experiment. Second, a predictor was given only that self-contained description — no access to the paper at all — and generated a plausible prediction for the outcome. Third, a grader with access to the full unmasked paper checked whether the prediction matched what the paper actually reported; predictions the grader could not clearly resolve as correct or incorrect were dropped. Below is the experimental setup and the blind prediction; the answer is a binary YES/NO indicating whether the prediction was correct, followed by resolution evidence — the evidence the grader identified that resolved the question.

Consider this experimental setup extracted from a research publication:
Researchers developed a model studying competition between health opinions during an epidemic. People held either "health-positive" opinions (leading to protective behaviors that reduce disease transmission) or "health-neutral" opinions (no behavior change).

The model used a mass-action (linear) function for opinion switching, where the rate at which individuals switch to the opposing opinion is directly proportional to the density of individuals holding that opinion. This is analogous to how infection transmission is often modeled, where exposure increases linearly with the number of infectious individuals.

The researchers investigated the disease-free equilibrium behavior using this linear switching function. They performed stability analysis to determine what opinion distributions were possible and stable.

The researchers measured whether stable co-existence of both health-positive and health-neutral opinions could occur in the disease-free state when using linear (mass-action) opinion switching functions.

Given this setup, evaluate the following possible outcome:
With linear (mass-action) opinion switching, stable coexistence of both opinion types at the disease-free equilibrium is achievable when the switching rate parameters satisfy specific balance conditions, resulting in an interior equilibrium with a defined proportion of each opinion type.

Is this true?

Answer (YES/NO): NO